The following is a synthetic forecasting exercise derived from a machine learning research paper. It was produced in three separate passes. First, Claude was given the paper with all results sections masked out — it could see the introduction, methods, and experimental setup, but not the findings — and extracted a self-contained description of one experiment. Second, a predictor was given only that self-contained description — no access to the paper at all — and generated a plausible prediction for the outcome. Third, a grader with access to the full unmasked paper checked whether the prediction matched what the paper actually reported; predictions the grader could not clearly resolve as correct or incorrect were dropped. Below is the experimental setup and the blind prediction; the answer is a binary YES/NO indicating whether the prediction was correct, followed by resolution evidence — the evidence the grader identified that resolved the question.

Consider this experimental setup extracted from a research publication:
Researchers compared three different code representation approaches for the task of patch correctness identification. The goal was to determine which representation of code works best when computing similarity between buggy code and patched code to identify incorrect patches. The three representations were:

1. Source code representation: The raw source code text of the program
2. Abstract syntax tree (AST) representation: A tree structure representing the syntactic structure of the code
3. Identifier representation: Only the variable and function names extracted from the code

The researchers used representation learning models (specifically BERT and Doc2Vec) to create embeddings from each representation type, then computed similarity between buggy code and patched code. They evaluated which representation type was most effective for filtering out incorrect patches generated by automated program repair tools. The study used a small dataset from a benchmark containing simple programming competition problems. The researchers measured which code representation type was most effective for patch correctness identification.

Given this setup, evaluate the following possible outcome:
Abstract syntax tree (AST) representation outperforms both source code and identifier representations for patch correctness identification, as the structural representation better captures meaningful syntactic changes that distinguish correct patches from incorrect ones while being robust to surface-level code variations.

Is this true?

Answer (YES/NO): NO